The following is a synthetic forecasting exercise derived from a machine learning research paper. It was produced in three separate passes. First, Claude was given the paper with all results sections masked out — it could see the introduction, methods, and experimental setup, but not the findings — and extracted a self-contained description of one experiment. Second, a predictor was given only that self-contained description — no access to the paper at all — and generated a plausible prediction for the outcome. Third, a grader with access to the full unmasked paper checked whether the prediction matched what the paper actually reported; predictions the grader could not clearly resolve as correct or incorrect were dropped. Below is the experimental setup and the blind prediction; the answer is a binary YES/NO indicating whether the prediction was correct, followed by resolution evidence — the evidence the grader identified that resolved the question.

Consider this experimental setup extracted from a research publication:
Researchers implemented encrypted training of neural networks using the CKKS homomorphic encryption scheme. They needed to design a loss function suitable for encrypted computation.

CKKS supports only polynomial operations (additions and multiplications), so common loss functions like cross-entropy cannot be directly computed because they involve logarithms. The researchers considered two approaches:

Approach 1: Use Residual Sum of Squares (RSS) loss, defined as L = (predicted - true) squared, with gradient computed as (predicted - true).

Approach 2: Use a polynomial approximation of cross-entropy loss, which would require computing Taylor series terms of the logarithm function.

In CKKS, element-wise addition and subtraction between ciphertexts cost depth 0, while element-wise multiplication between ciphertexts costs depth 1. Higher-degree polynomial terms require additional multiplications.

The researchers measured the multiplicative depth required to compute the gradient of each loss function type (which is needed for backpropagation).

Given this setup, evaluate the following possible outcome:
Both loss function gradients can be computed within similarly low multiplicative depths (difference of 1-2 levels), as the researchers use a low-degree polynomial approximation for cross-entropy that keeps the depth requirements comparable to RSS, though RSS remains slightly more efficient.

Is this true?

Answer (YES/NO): NO